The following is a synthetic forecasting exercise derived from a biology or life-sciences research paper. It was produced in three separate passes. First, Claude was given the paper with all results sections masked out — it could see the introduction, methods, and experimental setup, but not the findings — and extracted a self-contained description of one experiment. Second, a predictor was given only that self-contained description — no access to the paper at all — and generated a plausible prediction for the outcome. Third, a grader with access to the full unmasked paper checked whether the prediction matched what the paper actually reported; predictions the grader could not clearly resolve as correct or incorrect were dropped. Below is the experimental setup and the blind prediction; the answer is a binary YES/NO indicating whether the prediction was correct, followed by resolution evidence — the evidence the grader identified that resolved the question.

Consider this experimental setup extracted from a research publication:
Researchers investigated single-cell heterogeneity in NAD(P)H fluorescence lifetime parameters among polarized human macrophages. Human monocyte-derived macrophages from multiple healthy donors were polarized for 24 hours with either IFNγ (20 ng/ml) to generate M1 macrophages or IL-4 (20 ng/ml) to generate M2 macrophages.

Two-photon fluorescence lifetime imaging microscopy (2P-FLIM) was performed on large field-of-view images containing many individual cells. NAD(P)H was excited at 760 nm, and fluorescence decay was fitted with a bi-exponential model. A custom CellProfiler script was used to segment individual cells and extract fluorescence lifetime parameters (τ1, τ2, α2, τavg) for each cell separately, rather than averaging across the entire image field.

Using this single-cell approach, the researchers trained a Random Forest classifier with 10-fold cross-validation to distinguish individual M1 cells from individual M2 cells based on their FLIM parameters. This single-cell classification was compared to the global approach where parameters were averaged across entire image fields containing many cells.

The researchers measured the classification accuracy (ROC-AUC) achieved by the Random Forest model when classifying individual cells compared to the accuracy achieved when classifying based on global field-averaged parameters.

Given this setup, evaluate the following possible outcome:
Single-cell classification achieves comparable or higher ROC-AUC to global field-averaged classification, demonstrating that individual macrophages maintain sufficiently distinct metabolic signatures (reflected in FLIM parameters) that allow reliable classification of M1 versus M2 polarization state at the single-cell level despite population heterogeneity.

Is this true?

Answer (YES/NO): NO